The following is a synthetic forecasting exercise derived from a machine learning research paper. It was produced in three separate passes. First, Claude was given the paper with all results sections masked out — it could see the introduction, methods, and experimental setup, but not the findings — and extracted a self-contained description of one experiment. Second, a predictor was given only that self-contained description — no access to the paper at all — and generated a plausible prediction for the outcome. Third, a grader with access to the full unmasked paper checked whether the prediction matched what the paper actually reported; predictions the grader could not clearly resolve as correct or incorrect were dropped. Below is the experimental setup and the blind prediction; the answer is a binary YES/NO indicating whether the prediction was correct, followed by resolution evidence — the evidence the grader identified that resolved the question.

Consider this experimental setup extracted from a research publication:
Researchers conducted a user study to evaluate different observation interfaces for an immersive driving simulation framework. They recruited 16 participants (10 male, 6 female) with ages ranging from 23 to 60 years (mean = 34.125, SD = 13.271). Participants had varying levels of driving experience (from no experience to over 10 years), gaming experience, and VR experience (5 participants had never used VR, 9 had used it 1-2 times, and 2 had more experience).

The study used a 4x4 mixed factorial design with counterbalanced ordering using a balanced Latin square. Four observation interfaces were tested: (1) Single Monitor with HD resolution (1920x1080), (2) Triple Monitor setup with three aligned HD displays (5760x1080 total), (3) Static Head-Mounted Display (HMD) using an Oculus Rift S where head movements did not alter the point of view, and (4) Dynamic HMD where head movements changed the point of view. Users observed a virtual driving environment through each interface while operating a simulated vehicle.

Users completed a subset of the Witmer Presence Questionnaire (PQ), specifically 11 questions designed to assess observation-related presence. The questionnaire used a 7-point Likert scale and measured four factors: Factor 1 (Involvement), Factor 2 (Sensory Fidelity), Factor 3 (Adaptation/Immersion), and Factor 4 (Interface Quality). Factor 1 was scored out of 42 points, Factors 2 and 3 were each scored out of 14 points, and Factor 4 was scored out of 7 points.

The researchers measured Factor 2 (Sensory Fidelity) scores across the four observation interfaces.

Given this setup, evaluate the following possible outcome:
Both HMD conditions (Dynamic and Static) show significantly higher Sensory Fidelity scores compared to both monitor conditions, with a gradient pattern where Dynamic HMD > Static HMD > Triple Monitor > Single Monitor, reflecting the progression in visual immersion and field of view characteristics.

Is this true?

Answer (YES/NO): NO